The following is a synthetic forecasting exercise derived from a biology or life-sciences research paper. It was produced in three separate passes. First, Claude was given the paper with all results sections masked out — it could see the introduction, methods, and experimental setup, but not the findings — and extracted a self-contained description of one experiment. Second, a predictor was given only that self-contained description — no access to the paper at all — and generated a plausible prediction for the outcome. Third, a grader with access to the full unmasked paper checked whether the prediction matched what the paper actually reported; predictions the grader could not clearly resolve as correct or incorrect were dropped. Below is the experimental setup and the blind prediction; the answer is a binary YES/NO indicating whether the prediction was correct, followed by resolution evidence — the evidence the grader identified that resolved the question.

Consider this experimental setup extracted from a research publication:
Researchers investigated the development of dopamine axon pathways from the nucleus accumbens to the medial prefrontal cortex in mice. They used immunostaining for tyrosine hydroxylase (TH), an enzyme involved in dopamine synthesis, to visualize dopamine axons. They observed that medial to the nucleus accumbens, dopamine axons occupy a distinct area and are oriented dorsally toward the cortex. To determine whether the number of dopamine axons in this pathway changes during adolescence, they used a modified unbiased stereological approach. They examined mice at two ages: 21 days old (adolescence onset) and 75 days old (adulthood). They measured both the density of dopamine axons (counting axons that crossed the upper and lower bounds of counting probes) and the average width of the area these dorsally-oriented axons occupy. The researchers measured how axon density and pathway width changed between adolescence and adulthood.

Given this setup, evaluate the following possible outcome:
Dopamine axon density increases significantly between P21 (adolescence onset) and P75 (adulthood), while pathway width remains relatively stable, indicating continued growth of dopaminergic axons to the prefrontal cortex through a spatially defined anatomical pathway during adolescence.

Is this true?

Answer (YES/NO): NO